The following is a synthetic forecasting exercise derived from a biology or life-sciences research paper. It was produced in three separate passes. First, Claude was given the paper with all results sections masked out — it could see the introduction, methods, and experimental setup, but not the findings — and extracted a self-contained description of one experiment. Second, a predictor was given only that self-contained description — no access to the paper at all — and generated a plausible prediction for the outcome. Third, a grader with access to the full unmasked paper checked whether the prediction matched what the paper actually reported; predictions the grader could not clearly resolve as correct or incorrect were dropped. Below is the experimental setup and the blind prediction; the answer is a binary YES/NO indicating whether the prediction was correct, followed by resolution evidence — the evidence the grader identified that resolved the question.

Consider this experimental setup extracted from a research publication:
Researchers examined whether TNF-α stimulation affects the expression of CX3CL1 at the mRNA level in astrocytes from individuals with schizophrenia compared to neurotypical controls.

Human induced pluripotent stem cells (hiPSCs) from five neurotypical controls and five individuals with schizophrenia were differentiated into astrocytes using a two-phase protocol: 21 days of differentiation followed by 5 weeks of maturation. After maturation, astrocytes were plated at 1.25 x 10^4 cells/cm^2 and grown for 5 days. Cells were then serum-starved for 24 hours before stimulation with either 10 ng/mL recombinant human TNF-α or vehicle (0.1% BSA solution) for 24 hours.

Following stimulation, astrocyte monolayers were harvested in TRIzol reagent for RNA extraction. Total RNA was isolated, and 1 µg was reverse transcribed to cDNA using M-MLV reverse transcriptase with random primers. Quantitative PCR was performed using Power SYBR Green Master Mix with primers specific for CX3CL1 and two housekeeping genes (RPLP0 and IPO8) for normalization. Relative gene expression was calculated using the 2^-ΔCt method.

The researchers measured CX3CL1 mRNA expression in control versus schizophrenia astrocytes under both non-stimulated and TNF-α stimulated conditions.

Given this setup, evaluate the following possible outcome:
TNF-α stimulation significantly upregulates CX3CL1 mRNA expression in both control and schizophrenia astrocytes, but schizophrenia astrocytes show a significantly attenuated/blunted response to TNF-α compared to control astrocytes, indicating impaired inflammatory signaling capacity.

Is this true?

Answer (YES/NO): NO